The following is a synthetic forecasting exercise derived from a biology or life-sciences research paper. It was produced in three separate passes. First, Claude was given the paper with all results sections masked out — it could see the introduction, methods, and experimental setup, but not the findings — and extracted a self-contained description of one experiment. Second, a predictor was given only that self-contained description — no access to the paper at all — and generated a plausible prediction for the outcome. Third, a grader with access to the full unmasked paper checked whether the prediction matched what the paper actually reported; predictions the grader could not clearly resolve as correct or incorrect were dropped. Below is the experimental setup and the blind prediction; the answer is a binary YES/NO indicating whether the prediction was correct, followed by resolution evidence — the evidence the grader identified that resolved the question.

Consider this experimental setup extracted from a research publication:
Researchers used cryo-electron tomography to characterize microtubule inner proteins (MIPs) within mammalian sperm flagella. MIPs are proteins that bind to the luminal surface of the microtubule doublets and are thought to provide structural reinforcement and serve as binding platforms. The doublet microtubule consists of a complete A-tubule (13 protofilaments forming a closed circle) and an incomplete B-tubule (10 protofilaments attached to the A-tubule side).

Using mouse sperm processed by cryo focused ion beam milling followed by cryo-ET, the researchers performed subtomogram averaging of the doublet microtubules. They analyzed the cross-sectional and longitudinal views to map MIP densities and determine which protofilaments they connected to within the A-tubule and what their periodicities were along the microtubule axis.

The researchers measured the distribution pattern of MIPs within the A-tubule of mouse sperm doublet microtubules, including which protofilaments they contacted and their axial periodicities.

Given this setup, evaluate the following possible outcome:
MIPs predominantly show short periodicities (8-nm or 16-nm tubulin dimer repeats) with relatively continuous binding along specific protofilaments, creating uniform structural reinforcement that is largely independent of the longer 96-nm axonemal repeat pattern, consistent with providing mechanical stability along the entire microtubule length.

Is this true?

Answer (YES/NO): NO